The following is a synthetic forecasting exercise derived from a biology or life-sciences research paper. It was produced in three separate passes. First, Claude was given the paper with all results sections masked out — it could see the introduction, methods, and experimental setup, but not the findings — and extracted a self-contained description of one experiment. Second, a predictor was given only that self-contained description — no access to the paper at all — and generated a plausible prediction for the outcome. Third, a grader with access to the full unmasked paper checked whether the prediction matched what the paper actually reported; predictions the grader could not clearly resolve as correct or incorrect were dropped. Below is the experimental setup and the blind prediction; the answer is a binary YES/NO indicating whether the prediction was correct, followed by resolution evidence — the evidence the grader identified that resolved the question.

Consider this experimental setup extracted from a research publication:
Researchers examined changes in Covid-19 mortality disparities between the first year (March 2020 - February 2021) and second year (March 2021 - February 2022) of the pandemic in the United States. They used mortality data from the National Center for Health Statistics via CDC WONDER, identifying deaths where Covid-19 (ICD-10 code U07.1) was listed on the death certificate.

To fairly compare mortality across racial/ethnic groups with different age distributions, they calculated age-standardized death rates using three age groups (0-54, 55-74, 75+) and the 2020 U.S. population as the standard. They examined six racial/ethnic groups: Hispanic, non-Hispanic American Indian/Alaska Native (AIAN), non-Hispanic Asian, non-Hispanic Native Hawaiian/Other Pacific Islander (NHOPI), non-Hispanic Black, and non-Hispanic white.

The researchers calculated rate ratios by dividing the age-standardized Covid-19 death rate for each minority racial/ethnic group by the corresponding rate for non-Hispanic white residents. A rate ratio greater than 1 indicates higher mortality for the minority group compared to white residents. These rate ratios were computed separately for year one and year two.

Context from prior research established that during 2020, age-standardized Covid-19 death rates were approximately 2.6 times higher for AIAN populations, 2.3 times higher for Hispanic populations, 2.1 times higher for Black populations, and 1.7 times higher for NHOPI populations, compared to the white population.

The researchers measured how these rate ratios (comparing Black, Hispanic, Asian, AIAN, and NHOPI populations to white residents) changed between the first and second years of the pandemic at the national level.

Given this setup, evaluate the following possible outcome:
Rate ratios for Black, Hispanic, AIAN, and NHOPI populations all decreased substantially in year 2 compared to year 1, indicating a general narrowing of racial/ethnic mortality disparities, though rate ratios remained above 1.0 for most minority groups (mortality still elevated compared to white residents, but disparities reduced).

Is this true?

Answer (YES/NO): NO